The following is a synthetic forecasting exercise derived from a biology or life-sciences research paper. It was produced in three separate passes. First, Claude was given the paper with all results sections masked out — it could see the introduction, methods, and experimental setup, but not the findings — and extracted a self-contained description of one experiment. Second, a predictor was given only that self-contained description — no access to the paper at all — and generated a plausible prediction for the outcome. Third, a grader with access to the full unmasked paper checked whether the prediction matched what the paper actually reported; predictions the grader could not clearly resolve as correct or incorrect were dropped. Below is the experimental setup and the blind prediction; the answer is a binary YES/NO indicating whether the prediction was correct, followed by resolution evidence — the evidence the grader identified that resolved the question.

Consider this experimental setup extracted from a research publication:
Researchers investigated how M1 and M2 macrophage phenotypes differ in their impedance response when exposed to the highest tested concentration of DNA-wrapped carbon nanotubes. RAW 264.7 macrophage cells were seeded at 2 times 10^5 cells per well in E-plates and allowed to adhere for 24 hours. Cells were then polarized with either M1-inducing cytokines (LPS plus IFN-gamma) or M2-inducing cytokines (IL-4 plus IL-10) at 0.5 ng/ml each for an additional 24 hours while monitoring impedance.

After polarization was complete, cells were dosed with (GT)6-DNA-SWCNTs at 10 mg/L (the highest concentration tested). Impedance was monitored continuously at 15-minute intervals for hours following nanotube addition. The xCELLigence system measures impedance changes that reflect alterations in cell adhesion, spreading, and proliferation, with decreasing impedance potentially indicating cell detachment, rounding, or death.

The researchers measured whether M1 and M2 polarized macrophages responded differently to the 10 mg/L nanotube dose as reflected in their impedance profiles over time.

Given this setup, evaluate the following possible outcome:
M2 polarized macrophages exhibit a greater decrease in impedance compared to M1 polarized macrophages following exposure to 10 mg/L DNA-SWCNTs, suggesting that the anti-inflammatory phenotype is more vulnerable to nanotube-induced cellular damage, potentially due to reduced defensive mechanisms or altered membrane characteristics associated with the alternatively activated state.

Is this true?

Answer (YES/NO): YES